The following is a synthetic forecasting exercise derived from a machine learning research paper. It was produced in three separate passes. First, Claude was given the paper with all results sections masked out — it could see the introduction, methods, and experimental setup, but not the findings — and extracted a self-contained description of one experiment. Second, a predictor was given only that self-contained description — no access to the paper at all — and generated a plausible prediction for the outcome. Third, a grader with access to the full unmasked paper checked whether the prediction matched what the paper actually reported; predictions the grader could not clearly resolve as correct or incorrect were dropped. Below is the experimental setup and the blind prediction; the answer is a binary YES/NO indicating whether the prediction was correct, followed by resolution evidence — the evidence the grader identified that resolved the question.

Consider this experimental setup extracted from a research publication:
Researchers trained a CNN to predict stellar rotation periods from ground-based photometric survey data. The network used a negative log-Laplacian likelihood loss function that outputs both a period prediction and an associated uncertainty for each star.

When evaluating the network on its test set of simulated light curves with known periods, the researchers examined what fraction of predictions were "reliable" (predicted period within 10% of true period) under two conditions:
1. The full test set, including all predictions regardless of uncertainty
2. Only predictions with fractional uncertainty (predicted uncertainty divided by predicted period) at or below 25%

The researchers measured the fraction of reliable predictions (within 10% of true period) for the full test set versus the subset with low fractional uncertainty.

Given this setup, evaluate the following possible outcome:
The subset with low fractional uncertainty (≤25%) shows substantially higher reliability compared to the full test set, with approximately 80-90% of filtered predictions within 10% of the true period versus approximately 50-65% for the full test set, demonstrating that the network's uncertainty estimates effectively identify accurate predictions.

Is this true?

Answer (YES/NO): NO